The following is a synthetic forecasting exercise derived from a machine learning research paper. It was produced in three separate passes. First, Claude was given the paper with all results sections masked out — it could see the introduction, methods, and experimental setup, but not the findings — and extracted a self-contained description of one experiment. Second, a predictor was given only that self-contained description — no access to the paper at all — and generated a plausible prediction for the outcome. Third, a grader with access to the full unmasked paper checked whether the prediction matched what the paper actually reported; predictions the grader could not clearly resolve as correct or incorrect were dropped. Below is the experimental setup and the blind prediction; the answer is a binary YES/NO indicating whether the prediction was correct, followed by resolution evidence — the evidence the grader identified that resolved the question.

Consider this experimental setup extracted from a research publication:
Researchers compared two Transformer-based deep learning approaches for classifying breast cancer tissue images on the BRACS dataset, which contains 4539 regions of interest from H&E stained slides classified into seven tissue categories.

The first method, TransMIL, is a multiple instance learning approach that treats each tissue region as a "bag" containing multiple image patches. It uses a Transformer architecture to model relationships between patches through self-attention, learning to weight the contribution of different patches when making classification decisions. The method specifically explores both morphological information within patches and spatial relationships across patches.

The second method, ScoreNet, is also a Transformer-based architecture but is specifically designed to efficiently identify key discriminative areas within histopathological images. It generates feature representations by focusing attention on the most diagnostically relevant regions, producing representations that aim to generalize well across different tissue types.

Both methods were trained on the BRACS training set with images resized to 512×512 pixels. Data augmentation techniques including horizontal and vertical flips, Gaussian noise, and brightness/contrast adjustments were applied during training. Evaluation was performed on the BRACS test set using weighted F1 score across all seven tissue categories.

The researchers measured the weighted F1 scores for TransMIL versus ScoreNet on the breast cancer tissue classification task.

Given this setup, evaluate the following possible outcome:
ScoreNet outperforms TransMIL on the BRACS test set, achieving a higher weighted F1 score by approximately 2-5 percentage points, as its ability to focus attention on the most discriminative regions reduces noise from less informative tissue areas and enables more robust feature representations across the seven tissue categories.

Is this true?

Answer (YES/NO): NO